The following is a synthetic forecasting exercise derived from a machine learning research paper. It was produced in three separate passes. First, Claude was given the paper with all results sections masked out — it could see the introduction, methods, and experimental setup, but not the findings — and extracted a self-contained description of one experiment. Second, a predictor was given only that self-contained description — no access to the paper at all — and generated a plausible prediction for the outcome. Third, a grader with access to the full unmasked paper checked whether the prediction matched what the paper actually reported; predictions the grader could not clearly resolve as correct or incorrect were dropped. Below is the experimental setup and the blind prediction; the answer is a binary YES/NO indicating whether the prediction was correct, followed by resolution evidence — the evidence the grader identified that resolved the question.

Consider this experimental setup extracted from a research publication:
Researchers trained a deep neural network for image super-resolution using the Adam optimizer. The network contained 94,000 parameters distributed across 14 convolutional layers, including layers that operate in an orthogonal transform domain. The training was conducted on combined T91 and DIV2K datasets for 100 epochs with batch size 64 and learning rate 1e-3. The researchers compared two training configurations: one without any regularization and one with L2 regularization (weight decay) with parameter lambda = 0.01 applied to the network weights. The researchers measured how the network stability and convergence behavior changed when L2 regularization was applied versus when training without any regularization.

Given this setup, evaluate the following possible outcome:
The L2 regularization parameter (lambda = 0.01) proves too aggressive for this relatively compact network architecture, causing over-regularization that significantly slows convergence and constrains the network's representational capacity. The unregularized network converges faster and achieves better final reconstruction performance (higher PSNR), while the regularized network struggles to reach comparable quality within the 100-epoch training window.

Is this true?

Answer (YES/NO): NO